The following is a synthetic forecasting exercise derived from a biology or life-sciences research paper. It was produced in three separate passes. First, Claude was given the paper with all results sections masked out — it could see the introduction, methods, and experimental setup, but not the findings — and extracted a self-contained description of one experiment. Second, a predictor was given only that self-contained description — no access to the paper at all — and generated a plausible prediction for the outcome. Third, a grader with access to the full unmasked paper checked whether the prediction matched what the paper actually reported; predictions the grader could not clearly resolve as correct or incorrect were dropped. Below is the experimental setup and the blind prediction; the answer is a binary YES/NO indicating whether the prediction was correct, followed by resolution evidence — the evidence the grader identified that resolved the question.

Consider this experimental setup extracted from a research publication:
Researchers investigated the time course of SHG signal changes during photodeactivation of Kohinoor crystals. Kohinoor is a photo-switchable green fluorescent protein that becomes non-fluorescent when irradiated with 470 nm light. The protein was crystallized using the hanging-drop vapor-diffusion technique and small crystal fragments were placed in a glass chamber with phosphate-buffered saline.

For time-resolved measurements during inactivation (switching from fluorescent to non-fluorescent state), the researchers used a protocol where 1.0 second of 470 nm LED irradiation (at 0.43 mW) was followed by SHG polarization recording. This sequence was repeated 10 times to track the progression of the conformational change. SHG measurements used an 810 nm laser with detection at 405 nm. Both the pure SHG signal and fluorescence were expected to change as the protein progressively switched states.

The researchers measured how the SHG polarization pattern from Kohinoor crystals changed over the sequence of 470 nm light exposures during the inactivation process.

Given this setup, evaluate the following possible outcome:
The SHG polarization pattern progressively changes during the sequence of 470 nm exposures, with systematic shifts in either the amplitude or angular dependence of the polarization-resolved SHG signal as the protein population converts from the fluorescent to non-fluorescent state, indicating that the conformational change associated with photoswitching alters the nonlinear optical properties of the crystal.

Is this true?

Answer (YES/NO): YES